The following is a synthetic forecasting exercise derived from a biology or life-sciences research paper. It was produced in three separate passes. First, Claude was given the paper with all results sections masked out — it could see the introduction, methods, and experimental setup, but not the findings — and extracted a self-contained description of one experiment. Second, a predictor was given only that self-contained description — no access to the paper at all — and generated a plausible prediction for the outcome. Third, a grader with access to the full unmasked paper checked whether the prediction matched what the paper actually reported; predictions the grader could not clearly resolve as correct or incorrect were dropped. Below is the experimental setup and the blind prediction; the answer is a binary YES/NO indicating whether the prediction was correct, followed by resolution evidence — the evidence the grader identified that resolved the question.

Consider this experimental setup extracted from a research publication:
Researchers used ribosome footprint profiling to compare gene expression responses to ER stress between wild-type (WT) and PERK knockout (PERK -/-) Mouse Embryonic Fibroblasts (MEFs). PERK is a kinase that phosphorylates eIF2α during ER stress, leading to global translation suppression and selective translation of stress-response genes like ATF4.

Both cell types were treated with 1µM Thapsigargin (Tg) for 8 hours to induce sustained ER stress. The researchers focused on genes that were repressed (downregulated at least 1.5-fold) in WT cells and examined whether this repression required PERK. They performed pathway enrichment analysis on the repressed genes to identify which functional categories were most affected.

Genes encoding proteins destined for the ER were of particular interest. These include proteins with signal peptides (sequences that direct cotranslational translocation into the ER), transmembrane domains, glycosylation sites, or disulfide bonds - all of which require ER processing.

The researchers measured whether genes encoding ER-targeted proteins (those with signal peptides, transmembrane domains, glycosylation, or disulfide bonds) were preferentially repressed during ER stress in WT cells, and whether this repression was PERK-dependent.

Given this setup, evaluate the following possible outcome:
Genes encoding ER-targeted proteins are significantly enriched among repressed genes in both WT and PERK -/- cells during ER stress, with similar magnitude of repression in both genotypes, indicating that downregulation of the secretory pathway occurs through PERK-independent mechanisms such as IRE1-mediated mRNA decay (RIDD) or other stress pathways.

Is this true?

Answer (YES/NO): NO